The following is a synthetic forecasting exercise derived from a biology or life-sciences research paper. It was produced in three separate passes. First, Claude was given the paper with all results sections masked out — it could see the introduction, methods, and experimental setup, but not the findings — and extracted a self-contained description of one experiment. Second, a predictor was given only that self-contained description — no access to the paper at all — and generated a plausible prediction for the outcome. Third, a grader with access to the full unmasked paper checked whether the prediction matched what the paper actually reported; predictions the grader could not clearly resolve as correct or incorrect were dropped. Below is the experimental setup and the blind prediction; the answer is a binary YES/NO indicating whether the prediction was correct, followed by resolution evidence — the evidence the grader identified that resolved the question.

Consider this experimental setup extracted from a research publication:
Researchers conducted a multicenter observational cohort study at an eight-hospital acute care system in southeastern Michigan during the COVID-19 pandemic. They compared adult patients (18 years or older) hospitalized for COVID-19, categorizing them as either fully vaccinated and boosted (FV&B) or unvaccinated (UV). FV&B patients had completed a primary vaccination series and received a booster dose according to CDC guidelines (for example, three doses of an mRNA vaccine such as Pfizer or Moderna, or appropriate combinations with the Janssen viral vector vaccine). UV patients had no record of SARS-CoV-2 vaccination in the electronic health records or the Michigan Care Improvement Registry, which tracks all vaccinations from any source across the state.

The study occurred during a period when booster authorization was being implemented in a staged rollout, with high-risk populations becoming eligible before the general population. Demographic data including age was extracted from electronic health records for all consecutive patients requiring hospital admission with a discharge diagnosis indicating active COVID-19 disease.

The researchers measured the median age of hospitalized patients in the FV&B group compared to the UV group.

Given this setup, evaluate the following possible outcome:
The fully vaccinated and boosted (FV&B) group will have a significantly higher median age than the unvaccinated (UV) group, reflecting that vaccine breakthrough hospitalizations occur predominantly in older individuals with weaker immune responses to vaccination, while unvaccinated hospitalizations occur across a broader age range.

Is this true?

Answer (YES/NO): YES